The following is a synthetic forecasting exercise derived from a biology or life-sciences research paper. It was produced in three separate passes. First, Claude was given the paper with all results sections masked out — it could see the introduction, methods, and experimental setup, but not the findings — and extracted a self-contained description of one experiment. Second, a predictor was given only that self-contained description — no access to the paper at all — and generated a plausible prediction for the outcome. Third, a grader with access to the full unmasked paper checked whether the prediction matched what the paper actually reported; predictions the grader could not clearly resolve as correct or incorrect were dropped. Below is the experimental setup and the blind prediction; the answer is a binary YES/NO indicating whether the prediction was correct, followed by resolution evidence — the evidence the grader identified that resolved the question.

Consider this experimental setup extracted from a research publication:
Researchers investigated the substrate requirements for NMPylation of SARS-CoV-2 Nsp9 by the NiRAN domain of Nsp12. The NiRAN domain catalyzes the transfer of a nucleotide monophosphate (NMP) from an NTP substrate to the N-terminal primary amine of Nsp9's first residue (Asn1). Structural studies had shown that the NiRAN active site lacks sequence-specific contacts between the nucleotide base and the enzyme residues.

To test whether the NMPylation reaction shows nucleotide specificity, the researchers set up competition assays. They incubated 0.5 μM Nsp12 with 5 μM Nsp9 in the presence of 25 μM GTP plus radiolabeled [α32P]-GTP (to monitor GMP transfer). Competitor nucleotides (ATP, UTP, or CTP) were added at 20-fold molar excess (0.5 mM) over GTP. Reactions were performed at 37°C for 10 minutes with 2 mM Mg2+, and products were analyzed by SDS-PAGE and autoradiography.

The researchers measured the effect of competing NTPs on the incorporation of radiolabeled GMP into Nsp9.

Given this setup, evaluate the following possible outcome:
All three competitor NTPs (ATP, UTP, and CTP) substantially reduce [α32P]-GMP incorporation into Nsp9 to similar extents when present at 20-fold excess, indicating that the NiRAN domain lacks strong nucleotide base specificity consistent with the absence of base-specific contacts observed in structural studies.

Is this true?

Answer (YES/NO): YES